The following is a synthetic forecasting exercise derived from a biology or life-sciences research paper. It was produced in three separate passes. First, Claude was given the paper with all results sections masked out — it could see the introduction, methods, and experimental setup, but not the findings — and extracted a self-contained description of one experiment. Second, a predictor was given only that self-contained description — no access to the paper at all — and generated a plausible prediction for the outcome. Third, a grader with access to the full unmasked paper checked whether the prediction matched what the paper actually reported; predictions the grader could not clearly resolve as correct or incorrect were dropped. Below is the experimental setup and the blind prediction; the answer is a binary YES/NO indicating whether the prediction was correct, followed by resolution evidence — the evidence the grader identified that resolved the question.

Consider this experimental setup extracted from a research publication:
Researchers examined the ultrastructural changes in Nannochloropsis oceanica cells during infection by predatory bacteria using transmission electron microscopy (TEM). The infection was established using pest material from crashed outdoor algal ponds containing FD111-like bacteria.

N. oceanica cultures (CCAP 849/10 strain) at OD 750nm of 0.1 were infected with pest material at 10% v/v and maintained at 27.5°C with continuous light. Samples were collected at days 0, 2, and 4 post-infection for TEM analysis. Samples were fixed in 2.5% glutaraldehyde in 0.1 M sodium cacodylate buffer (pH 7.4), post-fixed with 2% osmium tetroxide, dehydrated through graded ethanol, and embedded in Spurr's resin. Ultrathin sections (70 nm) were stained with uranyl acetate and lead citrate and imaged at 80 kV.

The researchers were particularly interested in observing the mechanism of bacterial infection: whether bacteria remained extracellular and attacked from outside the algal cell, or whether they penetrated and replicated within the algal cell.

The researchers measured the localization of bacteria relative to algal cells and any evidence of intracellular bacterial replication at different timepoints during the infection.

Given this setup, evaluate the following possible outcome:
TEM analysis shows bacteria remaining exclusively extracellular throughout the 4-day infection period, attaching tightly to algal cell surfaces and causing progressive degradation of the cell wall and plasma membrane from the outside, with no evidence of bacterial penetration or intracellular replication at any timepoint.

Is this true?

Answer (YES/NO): NO